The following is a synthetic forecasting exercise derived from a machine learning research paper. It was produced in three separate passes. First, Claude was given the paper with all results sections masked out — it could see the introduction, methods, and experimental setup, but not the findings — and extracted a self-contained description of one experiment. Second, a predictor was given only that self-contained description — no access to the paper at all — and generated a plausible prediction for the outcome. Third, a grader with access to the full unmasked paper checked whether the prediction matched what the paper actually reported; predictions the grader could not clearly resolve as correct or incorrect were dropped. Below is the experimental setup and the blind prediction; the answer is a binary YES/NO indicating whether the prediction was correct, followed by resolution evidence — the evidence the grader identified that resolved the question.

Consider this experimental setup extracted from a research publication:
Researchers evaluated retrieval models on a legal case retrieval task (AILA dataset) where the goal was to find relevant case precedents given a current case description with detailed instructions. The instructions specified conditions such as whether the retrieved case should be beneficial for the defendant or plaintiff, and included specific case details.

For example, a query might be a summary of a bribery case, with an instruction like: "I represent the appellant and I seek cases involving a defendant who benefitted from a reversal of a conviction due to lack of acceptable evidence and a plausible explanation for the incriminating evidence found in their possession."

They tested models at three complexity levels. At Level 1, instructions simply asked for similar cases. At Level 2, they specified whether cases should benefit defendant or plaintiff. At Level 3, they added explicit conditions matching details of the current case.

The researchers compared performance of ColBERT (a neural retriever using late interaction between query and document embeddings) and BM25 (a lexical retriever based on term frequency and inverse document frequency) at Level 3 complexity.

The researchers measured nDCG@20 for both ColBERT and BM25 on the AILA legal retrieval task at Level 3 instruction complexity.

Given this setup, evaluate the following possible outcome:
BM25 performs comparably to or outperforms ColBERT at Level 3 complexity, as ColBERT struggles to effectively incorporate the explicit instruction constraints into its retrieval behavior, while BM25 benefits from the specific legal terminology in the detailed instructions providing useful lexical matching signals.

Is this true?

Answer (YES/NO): YES